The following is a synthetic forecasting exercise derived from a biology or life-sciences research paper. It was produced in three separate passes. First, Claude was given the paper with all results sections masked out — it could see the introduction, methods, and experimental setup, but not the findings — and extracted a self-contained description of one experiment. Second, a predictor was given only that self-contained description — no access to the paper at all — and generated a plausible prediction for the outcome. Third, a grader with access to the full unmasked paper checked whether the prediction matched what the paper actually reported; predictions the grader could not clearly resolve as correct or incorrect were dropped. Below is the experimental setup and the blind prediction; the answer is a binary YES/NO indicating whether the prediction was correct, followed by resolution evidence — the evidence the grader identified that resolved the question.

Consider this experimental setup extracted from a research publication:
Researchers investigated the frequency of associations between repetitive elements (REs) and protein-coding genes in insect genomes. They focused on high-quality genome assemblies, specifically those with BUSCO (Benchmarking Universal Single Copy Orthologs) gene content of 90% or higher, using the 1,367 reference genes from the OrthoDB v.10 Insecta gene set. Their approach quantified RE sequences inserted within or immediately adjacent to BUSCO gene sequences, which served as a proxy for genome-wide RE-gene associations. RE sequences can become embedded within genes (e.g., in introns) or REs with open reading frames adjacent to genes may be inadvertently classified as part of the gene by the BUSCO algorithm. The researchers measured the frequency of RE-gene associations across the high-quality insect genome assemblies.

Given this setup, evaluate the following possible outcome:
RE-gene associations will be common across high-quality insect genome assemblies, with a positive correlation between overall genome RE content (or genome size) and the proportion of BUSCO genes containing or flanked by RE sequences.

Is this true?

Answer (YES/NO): YES